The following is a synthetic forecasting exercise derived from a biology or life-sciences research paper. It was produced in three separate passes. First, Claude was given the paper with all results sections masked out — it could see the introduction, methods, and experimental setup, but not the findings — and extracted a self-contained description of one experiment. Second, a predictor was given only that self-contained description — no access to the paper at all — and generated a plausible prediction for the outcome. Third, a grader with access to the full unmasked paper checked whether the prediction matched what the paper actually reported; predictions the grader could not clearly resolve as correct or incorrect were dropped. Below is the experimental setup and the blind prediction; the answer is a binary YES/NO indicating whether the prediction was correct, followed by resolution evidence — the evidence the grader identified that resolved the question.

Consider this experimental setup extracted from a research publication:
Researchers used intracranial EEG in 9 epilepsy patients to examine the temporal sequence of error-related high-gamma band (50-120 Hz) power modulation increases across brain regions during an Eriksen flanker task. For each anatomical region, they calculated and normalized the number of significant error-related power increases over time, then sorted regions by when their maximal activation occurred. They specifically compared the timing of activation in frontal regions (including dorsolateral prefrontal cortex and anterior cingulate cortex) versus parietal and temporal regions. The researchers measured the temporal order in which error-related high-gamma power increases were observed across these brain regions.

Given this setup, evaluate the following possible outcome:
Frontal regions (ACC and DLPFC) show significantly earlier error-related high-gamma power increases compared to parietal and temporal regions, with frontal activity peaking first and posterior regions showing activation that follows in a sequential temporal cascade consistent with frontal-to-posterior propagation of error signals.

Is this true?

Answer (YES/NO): YES